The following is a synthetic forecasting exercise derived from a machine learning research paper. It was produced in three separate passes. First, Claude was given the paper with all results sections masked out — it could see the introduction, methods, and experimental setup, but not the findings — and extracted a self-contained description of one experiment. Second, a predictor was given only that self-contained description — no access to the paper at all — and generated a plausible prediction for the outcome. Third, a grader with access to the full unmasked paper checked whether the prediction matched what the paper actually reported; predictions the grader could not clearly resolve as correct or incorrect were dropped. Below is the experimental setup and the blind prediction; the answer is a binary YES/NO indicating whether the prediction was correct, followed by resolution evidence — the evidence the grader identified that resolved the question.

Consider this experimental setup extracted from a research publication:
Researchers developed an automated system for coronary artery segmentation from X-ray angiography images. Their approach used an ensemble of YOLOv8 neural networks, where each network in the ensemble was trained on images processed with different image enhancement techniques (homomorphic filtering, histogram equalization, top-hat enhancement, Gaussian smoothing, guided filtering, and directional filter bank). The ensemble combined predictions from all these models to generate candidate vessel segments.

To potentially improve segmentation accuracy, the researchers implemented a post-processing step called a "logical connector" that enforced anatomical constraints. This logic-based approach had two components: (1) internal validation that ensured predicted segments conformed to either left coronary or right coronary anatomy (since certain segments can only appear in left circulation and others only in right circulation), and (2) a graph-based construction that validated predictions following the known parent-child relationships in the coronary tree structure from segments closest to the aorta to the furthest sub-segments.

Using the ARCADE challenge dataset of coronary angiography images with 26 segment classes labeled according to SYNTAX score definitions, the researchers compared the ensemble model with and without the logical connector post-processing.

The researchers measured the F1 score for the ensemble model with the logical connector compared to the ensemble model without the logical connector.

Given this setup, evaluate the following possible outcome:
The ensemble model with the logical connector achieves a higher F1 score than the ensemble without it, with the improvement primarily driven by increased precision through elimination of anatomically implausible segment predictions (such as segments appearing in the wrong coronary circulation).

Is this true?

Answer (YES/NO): YES